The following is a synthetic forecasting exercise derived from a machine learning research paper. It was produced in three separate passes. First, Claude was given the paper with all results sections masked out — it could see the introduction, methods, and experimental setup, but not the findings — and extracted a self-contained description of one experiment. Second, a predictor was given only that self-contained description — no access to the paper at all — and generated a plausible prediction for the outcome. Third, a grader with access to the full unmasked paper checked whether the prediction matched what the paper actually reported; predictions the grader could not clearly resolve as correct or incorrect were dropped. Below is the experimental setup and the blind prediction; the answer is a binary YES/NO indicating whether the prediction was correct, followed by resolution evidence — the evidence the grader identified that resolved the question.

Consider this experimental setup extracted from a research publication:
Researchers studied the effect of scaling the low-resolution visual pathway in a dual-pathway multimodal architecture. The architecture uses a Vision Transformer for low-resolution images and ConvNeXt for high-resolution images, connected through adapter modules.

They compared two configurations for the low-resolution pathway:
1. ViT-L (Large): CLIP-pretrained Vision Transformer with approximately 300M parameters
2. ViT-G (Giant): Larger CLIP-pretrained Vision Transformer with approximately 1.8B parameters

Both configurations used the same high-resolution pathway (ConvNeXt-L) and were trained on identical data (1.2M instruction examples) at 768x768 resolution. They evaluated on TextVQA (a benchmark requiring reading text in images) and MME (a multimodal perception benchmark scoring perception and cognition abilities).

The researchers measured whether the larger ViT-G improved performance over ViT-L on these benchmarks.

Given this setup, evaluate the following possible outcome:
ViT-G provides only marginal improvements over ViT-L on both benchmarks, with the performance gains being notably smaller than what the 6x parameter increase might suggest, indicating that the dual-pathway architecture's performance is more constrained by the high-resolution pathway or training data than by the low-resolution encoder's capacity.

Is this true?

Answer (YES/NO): NO